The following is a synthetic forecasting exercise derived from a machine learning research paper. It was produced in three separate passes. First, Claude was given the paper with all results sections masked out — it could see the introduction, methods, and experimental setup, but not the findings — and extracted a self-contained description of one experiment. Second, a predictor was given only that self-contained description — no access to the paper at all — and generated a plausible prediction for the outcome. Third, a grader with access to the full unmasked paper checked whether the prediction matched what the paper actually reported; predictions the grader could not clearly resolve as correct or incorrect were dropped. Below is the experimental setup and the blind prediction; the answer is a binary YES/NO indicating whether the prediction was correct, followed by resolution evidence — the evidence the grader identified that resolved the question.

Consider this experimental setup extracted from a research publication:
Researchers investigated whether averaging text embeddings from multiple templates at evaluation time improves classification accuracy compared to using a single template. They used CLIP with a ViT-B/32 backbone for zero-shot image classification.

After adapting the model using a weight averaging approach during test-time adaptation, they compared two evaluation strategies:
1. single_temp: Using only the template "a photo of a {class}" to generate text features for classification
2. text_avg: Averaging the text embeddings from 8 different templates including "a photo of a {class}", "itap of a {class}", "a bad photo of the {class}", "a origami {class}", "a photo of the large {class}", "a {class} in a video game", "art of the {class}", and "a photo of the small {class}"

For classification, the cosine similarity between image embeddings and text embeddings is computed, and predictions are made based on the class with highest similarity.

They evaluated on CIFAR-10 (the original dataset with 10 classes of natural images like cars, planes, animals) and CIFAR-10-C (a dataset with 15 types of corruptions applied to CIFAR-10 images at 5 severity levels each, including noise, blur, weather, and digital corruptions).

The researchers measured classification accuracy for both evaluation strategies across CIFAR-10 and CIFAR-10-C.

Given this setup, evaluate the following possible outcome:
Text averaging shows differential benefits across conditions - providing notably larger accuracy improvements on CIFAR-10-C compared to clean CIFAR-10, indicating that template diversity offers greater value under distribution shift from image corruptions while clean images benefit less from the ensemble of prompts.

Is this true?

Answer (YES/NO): YES